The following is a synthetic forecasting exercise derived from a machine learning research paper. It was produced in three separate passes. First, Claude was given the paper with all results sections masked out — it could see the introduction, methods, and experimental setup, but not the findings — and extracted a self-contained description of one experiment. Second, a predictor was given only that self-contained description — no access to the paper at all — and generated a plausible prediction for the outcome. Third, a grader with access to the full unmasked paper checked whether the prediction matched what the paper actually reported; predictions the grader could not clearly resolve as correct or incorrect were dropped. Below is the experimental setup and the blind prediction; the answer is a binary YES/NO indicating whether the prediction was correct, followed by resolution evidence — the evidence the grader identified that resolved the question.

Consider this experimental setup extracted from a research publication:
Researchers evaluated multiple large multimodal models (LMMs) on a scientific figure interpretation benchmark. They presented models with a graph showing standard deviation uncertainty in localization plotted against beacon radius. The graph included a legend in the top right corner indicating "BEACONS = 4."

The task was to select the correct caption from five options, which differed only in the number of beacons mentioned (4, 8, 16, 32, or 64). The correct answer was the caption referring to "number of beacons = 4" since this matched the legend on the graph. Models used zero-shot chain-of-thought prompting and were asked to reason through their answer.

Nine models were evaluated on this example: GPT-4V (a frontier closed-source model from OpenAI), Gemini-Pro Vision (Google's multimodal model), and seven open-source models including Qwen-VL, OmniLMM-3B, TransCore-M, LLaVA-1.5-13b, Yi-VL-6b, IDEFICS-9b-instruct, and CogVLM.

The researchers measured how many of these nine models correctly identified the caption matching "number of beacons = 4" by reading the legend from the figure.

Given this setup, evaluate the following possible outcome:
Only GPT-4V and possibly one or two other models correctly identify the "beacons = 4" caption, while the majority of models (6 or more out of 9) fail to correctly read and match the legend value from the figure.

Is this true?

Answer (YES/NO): YES